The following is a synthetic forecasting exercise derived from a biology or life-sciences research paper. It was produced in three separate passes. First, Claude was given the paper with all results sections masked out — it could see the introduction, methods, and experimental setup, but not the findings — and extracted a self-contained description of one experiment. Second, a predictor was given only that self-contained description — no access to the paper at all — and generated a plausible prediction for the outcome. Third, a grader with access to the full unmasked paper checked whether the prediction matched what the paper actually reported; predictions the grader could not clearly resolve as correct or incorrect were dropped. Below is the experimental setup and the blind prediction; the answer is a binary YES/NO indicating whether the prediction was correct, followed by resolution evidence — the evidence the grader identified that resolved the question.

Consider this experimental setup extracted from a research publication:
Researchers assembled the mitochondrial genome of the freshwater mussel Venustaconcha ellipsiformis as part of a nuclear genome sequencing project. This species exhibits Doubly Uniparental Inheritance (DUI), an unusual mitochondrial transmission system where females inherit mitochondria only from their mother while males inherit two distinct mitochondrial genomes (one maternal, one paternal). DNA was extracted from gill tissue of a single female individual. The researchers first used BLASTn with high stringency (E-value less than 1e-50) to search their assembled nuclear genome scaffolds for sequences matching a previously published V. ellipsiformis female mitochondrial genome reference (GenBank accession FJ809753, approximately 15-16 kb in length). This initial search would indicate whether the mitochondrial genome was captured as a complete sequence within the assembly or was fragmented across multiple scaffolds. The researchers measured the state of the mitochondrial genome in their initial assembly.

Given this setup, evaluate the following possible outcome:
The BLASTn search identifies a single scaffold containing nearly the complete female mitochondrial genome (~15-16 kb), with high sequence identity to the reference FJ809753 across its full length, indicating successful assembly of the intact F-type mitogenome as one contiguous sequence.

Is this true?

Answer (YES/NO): NO